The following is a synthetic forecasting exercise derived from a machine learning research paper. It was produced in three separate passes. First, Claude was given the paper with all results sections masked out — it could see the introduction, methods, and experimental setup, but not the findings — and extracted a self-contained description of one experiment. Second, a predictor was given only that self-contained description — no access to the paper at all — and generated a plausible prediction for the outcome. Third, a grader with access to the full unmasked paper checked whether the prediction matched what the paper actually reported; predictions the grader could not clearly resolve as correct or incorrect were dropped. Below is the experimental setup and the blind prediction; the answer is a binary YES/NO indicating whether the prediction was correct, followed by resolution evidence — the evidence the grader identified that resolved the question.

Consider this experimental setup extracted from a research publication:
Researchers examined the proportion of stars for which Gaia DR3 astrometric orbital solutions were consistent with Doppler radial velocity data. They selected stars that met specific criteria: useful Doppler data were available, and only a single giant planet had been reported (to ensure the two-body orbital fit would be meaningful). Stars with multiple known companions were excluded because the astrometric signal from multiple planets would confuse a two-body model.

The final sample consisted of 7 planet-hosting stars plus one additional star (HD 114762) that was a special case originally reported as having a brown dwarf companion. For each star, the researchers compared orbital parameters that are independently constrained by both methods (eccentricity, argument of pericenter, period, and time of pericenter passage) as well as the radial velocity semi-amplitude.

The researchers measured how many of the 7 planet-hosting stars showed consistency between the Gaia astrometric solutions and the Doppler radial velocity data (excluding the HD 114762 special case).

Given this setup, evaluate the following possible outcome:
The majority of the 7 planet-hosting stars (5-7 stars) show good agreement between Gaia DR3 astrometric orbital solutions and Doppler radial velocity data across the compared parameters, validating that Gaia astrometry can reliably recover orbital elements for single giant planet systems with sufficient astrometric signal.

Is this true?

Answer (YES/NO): NO